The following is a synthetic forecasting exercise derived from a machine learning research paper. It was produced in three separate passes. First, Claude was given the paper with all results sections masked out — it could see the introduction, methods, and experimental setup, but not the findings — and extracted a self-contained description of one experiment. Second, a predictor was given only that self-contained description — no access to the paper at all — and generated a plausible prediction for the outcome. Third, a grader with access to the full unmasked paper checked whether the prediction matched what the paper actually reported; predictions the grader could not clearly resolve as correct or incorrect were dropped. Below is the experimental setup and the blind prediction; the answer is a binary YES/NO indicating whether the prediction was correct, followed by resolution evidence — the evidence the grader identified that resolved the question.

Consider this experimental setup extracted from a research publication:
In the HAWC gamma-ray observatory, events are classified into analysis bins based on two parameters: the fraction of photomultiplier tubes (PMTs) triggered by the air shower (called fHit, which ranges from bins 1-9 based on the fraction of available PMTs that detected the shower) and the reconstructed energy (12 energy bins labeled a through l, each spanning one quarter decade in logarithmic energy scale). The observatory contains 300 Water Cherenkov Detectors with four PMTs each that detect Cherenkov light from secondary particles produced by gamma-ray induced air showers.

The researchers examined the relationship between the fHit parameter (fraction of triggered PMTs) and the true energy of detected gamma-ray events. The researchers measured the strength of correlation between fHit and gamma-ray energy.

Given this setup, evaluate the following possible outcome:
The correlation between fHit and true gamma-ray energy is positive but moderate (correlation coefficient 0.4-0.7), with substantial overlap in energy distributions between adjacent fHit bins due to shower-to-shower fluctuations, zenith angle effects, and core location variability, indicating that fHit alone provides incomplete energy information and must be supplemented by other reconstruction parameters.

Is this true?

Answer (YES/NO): NO